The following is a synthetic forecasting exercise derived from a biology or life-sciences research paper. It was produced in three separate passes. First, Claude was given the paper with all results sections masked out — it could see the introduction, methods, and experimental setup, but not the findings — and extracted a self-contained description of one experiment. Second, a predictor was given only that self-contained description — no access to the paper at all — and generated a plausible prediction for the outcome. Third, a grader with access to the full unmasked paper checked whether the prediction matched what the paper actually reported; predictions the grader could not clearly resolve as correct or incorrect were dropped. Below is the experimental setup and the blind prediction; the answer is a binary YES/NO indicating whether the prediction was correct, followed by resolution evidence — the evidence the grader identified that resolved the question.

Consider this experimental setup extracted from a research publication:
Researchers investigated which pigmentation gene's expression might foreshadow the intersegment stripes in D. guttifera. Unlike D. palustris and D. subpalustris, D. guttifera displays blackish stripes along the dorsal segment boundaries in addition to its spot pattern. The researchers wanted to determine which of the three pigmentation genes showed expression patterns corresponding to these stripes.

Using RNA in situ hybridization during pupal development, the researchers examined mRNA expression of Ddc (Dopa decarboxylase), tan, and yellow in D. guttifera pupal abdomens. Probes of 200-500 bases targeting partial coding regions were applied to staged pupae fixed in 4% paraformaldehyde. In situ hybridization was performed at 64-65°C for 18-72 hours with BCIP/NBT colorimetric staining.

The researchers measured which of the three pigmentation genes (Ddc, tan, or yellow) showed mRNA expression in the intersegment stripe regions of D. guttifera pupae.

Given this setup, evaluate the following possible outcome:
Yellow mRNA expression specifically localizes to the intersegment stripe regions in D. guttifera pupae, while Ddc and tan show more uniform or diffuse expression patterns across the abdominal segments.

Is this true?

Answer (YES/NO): NO